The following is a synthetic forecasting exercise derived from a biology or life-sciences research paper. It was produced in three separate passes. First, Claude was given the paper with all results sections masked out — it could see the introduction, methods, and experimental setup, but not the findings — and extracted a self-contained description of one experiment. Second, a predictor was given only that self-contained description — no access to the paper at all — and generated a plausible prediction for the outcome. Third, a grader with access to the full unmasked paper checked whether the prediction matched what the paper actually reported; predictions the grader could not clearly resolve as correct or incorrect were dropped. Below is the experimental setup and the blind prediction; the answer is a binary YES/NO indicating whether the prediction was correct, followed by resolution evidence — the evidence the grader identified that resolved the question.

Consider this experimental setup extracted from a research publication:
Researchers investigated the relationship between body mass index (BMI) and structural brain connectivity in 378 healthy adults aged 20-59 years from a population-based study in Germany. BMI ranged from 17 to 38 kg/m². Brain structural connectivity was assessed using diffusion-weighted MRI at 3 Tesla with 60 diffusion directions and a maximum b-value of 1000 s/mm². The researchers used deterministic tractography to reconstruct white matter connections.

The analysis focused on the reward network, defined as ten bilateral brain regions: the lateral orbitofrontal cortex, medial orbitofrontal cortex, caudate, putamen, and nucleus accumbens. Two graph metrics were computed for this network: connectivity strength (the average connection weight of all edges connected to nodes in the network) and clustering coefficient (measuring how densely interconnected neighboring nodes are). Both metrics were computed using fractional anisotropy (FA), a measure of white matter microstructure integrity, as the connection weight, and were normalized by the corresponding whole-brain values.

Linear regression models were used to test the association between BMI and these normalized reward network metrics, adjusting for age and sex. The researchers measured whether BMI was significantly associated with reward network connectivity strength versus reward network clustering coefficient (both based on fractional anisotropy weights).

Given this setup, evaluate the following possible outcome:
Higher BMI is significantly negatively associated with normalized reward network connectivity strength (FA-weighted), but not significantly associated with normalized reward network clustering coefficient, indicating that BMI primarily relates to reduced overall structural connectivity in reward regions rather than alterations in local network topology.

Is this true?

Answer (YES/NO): YES